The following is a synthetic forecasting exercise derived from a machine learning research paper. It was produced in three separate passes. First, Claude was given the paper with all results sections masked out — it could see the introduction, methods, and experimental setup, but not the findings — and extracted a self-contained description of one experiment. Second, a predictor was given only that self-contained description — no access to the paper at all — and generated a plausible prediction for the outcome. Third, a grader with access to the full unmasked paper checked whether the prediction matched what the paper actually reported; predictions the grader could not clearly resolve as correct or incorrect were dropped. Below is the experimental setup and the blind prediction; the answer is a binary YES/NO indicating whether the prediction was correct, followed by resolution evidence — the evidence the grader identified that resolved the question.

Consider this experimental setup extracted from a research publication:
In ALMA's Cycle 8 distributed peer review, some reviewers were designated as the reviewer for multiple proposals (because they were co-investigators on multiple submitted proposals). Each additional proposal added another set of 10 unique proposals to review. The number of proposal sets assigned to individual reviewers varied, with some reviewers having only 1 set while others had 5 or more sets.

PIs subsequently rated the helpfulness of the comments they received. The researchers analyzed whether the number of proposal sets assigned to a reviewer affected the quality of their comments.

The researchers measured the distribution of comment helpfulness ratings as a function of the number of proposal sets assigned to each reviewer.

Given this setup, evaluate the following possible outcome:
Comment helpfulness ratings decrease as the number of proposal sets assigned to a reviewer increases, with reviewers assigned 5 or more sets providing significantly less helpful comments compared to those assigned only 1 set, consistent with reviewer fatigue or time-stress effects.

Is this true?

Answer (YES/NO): NO